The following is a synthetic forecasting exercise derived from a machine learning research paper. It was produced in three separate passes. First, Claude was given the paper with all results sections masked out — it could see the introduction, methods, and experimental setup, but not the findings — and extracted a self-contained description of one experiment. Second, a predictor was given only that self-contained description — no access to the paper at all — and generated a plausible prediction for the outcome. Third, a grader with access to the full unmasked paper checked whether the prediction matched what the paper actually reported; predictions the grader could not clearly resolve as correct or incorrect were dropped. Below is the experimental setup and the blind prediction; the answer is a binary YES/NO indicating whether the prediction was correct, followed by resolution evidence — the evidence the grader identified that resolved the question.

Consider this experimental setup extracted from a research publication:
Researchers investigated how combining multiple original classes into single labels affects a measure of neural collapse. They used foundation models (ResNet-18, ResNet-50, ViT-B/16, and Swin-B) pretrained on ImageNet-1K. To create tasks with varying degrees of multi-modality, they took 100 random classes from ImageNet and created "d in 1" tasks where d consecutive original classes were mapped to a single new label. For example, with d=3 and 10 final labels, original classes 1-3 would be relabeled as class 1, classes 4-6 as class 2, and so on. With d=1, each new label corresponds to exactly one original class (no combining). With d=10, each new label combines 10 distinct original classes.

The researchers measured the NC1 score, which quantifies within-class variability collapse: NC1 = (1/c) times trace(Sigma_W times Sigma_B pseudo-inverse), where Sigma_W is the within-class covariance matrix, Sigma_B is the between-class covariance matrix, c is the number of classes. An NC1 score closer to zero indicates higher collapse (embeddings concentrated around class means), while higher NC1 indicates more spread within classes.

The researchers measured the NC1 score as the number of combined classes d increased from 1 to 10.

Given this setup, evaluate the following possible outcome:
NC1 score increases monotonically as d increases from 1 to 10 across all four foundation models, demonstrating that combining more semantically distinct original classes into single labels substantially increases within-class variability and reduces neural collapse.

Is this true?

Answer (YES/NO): YES